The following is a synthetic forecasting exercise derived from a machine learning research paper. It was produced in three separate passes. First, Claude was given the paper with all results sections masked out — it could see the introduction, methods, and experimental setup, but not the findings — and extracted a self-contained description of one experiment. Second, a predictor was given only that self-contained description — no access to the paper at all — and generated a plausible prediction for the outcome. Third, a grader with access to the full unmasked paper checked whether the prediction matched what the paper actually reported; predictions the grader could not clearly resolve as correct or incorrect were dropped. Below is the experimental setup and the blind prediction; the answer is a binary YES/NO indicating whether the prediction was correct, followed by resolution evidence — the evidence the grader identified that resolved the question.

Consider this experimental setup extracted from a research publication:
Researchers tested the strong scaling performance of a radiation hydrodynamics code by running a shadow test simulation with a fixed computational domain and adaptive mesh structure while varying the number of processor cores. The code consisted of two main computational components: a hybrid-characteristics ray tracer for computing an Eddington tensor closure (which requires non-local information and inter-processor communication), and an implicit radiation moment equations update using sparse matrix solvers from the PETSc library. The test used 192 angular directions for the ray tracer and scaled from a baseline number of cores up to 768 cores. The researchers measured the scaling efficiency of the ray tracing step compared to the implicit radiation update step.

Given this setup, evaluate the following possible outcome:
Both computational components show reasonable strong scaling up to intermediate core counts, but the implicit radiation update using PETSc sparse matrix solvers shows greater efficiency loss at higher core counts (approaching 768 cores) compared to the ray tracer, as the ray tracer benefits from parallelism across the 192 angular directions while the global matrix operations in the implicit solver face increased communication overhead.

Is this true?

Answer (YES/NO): NO